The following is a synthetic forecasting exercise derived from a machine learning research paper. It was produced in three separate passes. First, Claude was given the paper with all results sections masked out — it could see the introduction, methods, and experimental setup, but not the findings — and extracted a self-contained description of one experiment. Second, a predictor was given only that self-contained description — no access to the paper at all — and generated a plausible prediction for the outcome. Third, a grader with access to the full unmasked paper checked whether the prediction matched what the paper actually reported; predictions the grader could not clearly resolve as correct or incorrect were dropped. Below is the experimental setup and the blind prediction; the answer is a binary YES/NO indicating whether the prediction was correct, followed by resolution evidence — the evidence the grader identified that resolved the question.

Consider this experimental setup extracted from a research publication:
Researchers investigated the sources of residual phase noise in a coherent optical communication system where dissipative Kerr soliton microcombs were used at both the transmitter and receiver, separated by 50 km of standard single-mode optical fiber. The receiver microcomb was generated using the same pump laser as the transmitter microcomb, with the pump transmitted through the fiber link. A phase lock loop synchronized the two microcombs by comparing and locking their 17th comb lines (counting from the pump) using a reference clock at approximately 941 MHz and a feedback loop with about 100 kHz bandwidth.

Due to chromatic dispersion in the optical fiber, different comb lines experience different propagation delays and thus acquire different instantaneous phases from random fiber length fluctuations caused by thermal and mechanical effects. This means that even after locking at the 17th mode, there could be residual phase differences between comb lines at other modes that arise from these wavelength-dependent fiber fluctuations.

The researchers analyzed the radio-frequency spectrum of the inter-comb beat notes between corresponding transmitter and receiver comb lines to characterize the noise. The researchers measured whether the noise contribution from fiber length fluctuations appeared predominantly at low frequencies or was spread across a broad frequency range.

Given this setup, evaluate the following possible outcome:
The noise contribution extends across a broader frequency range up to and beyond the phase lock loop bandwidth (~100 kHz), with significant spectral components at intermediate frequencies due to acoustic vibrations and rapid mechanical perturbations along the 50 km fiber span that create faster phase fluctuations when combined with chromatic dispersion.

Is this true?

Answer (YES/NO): NO